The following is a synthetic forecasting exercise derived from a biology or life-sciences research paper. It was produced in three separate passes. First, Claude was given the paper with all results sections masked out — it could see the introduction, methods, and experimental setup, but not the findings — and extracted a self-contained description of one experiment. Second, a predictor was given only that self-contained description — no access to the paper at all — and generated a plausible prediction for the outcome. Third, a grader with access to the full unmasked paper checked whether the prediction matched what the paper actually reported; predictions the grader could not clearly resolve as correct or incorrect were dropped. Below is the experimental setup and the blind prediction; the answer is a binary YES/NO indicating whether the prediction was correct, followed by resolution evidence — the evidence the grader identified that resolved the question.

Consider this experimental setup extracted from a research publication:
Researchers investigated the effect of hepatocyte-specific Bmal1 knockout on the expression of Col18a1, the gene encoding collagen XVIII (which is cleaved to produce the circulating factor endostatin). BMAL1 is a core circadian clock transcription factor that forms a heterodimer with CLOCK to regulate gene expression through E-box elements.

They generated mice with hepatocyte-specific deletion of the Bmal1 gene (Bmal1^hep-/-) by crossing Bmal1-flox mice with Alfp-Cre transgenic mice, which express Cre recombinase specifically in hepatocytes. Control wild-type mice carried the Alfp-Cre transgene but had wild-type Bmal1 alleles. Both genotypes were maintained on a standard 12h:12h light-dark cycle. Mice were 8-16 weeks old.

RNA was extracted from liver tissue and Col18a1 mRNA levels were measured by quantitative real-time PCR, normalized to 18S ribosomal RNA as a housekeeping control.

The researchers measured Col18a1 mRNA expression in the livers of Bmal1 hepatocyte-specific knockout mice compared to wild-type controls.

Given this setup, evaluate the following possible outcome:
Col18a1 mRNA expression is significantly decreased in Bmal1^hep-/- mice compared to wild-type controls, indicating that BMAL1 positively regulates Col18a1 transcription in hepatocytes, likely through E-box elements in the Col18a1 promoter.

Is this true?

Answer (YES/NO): NO